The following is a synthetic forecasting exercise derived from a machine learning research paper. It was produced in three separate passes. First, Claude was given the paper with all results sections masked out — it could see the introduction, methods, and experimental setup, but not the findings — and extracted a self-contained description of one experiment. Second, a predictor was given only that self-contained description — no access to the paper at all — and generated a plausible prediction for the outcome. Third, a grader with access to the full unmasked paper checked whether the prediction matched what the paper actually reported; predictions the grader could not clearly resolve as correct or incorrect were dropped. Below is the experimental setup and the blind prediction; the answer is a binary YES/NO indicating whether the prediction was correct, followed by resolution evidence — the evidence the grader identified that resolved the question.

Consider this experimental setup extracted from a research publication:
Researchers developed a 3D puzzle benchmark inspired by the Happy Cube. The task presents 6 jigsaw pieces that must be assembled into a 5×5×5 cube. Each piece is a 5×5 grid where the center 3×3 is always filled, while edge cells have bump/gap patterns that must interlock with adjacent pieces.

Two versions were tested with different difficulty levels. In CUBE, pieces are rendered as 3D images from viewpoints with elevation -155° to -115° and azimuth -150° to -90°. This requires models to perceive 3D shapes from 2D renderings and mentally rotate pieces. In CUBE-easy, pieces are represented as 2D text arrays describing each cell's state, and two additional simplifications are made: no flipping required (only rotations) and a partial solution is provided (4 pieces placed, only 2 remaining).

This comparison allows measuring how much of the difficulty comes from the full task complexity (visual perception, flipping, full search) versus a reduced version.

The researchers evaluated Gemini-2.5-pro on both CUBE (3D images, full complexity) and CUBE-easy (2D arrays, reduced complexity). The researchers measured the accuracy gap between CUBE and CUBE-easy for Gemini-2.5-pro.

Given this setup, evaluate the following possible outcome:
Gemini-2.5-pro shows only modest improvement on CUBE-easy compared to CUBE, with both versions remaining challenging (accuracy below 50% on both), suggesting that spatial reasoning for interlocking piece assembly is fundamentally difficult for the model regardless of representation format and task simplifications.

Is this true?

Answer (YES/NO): YES